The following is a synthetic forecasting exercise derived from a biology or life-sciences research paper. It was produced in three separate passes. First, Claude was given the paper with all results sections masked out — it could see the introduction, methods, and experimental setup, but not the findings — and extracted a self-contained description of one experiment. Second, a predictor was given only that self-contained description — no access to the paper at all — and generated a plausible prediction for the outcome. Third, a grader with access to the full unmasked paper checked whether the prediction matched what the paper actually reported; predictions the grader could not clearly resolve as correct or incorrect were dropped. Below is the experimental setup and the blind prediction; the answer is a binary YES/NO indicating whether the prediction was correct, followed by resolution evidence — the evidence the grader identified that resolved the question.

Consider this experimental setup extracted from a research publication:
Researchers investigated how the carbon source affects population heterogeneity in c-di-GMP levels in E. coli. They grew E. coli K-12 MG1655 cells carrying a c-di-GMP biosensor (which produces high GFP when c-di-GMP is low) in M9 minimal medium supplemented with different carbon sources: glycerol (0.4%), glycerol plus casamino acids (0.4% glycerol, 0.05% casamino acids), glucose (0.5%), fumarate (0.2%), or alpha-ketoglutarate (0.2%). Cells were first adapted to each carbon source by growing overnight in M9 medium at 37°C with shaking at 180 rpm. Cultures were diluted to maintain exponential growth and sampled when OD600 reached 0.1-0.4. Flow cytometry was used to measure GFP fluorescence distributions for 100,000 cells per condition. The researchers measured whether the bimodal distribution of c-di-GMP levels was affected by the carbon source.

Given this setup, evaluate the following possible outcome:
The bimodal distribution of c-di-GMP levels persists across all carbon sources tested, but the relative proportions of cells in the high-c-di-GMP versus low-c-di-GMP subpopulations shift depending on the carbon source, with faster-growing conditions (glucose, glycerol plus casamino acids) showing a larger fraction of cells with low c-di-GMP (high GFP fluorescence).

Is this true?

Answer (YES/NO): NO